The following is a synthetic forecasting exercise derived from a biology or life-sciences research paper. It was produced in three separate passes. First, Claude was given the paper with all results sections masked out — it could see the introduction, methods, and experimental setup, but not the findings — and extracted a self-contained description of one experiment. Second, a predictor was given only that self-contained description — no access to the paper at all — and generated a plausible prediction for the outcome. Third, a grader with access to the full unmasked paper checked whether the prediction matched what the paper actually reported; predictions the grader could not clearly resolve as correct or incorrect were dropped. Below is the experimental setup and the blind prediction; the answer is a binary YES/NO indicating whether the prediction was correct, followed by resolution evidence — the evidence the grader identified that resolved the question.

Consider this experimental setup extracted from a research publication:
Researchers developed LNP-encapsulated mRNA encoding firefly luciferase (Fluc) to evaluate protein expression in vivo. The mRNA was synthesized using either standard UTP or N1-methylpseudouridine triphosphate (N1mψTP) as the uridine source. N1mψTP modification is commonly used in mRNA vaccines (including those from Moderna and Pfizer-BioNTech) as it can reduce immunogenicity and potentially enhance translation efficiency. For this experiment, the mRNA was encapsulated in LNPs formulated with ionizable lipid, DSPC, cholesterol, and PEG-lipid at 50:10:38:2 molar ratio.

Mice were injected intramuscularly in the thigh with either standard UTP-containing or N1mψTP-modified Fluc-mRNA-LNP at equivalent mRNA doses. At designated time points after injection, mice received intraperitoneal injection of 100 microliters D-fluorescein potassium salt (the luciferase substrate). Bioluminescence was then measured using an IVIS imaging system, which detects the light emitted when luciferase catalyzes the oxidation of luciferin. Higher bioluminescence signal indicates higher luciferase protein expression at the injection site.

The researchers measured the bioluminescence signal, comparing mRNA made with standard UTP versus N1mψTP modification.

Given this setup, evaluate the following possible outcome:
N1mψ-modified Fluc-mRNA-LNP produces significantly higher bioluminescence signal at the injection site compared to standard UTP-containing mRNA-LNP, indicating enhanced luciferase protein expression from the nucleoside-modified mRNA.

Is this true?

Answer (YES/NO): NO